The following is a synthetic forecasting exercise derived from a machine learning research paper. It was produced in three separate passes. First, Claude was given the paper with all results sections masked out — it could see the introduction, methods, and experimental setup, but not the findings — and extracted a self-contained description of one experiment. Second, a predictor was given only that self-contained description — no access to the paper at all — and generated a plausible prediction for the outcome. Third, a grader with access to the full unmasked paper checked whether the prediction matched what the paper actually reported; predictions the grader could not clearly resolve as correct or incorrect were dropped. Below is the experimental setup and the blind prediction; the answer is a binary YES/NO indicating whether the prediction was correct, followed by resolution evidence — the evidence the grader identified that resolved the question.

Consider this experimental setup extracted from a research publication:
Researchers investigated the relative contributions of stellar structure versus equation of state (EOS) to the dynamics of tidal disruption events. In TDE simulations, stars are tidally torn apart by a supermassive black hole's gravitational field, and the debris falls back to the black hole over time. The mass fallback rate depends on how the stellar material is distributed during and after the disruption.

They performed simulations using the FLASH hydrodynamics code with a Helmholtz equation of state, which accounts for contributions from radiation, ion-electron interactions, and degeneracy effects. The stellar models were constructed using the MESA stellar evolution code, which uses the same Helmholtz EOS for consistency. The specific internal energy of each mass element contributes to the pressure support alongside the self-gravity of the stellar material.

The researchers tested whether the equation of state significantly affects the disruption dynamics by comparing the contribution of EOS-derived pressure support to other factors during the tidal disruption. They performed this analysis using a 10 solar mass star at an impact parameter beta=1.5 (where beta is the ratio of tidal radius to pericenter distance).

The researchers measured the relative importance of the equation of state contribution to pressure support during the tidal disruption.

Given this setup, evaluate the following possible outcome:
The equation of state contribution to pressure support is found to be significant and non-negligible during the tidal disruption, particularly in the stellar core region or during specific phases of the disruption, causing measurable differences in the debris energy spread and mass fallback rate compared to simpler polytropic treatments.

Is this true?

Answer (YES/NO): NO